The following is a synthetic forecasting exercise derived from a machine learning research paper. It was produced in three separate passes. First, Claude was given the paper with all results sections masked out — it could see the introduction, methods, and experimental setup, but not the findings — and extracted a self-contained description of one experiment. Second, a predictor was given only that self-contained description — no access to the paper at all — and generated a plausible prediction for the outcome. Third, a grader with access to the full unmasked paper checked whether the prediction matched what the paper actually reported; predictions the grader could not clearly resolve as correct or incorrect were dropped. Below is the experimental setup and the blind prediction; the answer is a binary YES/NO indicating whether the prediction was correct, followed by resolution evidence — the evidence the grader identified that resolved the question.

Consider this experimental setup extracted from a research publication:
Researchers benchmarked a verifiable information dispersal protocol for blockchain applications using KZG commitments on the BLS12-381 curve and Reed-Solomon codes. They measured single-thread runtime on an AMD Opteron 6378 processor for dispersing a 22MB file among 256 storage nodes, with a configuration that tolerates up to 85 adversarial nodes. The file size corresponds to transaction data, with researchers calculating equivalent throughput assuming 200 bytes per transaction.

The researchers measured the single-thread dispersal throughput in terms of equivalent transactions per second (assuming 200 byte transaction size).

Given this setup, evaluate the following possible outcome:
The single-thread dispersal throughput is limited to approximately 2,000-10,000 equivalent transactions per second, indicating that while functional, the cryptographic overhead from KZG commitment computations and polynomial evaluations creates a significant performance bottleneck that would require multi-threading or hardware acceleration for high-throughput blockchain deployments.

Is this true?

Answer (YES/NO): YES